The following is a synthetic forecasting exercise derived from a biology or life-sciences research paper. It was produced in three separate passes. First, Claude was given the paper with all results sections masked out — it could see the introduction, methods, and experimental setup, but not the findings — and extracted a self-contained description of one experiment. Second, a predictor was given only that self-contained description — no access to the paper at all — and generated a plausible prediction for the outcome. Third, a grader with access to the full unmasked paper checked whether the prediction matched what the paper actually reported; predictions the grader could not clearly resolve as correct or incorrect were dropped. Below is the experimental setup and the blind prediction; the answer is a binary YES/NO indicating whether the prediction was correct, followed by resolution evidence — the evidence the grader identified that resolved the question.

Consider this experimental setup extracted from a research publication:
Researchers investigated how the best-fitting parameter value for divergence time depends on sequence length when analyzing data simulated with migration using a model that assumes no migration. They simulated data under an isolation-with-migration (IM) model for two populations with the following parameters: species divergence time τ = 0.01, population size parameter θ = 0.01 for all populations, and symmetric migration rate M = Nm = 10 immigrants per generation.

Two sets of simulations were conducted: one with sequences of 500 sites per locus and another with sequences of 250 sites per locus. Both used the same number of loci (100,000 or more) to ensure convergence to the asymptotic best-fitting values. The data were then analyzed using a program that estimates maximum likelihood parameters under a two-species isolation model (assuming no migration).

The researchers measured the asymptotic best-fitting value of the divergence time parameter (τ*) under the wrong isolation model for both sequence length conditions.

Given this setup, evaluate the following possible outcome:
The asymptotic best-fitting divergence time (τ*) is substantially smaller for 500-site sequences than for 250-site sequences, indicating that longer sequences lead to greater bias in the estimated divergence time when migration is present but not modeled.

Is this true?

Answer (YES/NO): YES